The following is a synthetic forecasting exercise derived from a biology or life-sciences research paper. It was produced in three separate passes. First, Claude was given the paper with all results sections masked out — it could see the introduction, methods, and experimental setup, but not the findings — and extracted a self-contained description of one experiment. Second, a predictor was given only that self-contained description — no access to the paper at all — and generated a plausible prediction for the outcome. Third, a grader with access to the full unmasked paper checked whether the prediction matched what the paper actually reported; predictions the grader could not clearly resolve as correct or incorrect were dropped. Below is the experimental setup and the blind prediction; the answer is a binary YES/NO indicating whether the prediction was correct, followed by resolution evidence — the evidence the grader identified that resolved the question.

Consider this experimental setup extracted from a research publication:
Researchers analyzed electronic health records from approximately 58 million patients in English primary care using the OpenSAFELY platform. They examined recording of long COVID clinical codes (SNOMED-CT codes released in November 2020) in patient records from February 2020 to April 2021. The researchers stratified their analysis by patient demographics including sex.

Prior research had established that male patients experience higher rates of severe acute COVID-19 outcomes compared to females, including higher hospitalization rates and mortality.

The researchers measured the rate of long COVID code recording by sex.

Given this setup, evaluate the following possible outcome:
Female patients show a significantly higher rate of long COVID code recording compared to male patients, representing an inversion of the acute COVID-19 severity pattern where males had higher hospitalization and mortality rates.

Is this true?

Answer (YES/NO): YES